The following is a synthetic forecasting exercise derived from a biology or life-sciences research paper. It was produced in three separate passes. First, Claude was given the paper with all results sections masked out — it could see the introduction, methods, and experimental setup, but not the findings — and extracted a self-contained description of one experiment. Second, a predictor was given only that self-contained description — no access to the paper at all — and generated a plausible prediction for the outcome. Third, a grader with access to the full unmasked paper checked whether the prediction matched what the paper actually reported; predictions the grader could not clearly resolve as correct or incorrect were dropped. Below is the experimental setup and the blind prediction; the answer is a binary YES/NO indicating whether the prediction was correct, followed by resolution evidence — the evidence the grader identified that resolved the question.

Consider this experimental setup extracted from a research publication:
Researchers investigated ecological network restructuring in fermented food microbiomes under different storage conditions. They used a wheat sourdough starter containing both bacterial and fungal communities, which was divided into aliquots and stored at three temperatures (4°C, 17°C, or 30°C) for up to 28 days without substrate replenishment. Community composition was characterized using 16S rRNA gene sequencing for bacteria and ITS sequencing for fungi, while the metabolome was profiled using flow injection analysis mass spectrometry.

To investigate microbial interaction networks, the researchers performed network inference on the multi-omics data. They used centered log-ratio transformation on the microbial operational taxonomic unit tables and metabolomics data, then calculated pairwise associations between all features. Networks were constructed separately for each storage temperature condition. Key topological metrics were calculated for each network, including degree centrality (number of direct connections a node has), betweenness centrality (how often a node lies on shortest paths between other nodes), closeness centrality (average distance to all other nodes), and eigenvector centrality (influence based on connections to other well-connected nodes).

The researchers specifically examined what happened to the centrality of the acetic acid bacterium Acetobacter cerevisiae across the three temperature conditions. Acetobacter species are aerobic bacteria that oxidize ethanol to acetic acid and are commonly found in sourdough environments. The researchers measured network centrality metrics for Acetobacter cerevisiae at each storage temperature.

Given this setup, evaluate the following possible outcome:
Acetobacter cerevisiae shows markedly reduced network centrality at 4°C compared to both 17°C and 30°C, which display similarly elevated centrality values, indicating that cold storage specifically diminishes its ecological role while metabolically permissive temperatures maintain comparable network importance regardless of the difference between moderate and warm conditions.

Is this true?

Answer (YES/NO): NO